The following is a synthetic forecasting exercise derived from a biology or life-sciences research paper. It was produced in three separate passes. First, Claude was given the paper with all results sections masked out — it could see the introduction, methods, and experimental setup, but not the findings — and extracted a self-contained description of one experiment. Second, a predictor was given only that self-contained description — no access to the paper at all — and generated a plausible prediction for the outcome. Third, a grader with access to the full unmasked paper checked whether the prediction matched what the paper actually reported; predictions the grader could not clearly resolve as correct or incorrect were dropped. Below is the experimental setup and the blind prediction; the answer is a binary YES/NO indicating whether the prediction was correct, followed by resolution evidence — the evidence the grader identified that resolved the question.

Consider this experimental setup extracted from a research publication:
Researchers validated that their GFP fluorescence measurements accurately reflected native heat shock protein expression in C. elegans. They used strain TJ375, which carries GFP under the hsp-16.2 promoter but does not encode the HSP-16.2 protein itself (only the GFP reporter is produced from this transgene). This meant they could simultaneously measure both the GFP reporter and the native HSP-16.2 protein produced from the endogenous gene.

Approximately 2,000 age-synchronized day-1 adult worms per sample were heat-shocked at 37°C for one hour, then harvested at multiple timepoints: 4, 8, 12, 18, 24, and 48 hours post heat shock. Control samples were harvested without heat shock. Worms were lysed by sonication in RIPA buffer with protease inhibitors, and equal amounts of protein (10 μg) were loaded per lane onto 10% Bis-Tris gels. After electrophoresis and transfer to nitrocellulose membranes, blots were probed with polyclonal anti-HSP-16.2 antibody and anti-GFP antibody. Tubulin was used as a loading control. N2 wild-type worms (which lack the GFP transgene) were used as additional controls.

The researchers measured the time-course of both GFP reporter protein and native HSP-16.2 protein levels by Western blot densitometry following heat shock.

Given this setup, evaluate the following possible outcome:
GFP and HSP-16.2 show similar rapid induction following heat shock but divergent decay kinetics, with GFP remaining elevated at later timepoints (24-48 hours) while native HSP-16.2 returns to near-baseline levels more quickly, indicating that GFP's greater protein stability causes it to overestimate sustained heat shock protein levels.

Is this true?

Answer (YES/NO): NO